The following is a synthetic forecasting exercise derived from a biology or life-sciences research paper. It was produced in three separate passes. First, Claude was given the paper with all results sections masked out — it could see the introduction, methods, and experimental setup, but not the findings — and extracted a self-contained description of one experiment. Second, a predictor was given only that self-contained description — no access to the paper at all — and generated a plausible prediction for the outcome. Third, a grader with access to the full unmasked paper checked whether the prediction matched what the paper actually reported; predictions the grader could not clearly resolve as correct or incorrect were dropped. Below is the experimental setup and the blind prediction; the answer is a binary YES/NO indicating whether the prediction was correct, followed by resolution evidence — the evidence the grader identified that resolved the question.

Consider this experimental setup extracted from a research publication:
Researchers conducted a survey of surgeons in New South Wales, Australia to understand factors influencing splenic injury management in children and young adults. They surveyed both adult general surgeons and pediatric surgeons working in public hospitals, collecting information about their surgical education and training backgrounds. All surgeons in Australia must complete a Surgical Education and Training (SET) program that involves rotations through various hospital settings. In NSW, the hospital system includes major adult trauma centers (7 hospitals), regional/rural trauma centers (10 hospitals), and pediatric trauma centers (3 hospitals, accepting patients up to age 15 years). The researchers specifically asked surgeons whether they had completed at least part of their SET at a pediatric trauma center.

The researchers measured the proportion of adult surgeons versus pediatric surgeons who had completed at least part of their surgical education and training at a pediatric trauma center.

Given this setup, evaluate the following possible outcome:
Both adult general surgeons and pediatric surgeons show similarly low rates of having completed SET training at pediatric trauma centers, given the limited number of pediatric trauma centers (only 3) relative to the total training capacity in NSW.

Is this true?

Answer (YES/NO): NO